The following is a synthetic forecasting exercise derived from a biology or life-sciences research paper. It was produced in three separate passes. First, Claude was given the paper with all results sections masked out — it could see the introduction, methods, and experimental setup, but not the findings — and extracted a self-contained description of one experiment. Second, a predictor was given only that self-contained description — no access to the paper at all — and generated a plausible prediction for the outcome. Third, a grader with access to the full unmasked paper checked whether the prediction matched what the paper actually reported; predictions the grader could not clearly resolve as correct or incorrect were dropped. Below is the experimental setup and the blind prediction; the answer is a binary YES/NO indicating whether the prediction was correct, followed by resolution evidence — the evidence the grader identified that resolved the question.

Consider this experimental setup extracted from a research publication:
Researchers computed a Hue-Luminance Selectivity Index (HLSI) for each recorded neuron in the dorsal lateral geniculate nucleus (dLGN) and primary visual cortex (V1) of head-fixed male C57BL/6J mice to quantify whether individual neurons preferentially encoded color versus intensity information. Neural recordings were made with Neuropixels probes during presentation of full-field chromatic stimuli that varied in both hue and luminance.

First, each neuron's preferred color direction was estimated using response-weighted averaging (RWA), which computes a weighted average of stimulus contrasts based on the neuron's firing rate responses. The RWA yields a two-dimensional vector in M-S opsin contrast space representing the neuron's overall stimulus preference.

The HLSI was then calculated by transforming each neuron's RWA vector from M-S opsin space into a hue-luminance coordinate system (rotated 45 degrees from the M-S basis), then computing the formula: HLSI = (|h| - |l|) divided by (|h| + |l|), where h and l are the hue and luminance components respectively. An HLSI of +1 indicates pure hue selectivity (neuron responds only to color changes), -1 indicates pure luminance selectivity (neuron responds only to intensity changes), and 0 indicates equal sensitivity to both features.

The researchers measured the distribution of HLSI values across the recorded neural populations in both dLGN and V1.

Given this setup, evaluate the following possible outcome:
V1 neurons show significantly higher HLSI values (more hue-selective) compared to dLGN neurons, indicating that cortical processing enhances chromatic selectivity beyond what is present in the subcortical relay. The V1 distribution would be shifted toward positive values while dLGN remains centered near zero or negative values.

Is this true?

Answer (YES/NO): NO